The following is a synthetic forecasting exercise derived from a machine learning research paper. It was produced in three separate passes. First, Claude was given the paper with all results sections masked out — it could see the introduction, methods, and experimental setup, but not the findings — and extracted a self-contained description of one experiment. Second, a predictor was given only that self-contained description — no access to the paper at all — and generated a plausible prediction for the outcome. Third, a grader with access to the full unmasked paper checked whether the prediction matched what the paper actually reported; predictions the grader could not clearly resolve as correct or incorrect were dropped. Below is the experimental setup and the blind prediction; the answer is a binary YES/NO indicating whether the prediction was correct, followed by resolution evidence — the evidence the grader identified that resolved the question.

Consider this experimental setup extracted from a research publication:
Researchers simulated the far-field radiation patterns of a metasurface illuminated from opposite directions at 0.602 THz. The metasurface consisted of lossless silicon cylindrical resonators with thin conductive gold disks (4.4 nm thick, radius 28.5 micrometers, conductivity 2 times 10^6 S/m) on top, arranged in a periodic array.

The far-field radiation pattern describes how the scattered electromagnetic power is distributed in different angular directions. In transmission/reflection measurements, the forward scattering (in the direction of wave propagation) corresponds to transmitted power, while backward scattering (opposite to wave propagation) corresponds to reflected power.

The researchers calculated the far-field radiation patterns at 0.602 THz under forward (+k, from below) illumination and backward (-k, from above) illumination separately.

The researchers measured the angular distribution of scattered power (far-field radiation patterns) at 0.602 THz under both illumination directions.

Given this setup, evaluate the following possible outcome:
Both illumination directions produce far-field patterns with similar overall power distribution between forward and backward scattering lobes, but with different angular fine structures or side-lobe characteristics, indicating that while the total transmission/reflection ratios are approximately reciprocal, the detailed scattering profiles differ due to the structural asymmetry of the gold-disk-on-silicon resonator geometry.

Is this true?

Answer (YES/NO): NO